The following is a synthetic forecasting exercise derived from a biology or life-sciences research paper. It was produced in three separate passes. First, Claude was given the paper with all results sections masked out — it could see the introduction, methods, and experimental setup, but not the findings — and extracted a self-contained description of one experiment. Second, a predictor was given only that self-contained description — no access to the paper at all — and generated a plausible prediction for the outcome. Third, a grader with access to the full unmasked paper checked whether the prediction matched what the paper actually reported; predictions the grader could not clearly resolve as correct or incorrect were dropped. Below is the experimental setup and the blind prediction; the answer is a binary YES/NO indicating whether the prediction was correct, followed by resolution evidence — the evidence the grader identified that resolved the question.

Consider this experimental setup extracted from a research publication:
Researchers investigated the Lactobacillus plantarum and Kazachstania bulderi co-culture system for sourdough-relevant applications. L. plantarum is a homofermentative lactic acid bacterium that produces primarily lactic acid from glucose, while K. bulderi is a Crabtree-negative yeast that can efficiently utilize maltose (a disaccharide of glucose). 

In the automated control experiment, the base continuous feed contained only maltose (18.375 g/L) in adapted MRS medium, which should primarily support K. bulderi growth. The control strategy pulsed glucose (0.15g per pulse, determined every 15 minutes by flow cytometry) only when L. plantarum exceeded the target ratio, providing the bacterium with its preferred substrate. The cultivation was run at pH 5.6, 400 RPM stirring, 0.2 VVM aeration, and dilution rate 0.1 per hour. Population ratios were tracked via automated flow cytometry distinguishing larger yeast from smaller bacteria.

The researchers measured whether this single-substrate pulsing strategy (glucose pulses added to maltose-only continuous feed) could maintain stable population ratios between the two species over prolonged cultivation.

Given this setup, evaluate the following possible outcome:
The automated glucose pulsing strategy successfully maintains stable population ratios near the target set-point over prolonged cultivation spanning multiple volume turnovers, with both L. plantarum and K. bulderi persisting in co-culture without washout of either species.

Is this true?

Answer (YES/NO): YES